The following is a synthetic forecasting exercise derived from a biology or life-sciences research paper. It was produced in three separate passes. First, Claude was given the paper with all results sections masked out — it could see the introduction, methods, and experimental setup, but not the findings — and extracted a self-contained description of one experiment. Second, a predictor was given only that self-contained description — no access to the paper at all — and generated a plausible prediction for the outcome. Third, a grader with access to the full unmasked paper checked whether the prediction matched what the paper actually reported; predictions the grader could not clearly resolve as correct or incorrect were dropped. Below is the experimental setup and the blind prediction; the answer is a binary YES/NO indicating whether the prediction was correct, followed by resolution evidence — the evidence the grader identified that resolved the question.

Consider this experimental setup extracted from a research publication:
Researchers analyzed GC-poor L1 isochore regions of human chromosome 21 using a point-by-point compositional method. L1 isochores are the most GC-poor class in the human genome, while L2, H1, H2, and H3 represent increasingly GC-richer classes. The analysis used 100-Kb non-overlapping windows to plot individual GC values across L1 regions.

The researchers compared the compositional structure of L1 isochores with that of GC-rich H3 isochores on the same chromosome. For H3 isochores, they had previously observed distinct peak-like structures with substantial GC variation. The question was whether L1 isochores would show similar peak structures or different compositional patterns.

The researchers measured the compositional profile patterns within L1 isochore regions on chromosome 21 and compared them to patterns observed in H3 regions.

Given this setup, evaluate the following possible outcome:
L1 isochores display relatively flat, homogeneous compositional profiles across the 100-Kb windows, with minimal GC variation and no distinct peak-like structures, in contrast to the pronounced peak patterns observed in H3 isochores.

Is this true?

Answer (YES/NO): YES